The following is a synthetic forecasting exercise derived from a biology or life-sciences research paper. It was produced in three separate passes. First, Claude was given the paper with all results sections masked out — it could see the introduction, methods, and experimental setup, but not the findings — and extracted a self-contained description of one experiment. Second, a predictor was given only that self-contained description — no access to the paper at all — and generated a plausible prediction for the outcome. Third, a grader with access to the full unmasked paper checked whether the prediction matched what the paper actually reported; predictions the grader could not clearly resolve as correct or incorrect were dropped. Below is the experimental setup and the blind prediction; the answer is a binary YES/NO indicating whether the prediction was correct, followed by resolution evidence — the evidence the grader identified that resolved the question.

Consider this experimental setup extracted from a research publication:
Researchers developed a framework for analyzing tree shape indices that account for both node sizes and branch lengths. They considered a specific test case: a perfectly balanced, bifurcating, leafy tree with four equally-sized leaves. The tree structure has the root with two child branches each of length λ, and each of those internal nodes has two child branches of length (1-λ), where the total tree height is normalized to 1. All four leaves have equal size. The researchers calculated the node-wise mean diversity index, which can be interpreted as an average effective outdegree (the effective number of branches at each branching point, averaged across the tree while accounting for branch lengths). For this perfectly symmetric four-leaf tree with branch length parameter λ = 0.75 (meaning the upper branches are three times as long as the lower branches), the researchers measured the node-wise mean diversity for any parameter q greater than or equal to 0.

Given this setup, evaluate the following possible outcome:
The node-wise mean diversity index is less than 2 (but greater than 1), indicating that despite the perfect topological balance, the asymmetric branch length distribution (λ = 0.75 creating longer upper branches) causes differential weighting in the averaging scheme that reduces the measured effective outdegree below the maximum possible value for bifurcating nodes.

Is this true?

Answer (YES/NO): NO